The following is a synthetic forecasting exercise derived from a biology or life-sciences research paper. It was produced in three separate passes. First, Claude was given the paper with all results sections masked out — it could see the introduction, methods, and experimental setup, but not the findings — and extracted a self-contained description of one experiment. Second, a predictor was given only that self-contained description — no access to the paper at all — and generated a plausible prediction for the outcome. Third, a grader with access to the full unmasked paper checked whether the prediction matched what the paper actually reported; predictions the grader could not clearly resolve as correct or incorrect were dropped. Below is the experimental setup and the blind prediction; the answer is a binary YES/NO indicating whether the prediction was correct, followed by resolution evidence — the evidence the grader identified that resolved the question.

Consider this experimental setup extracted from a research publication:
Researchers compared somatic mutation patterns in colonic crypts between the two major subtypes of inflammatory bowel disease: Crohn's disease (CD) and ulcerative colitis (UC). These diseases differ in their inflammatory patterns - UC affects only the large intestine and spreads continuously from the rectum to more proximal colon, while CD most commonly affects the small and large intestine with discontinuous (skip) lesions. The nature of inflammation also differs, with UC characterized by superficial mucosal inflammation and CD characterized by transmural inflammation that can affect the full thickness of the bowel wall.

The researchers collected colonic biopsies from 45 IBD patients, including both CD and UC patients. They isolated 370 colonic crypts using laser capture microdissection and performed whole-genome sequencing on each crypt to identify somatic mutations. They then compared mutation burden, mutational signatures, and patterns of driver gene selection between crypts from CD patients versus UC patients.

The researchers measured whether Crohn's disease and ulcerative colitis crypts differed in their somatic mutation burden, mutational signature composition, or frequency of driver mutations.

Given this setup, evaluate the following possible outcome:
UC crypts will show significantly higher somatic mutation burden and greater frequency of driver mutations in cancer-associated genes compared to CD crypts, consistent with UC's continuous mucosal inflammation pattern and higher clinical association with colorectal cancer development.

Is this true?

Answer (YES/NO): NO